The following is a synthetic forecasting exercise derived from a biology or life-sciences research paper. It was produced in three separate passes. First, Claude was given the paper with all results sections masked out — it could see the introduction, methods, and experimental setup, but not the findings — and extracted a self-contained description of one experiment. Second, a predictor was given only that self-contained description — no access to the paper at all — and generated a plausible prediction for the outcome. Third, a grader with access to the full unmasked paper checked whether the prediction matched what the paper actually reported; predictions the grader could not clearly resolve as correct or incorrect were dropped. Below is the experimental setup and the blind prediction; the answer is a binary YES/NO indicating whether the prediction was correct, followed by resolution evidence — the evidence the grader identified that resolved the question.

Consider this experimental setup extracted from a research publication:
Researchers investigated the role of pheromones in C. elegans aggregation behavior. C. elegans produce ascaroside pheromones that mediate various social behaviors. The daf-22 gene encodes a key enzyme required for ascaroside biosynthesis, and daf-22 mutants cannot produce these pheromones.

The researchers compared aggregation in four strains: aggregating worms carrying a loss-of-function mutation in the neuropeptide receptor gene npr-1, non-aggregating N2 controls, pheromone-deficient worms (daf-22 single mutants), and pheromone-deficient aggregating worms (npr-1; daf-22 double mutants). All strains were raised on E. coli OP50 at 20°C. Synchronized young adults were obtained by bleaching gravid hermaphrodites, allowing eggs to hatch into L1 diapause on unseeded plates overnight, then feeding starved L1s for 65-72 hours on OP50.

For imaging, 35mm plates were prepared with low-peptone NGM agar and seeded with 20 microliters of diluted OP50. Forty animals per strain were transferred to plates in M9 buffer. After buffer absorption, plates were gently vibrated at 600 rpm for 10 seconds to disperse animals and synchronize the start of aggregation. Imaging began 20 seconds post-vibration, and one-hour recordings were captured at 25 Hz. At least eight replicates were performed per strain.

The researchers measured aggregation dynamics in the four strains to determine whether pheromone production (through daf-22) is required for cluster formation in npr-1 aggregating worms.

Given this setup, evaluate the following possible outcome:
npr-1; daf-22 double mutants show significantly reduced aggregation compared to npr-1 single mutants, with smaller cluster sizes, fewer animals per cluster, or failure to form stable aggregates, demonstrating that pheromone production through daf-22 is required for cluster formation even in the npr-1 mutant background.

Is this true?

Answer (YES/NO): NO